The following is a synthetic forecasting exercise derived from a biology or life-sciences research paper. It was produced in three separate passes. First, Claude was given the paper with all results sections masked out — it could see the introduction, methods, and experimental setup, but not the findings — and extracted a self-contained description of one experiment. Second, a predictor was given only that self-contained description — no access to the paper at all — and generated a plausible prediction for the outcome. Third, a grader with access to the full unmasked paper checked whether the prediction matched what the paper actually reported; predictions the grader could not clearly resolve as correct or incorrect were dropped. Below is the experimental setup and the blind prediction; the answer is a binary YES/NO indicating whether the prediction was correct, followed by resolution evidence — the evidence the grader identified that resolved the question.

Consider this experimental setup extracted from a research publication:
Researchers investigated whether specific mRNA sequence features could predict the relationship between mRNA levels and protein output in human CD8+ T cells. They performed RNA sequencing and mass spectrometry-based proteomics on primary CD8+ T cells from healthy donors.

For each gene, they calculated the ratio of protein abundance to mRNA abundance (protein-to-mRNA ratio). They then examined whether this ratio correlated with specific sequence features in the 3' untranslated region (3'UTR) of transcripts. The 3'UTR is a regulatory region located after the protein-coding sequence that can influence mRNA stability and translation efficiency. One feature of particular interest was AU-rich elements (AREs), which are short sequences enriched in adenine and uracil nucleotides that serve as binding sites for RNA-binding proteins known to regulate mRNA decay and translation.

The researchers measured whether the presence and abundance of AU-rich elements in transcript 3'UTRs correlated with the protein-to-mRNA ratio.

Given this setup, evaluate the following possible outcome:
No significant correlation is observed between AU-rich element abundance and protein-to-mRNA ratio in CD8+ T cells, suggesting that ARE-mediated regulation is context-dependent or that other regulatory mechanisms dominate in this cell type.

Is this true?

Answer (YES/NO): NO